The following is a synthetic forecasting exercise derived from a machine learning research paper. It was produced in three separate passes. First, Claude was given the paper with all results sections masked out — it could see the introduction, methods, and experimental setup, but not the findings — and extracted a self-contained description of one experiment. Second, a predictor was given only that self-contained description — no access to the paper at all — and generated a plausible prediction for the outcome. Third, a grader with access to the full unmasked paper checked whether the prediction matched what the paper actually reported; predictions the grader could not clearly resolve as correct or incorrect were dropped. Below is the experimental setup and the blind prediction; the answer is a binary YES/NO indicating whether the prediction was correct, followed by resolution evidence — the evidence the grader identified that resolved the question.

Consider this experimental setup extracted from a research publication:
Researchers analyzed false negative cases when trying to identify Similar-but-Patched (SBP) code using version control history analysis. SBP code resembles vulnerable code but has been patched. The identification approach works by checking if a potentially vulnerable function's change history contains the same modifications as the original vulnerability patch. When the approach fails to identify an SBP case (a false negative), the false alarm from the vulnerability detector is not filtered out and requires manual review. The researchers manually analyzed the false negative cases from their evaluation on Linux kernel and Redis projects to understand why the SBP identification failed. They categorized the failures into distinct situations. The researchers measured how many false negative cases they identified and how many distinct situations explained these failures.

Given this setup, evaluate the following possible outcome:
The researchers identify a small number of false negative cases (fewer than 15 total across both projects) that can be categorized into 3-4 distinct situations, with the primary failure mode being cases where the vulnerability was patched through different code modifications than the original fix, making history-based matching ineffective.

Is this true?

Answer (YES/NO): NO